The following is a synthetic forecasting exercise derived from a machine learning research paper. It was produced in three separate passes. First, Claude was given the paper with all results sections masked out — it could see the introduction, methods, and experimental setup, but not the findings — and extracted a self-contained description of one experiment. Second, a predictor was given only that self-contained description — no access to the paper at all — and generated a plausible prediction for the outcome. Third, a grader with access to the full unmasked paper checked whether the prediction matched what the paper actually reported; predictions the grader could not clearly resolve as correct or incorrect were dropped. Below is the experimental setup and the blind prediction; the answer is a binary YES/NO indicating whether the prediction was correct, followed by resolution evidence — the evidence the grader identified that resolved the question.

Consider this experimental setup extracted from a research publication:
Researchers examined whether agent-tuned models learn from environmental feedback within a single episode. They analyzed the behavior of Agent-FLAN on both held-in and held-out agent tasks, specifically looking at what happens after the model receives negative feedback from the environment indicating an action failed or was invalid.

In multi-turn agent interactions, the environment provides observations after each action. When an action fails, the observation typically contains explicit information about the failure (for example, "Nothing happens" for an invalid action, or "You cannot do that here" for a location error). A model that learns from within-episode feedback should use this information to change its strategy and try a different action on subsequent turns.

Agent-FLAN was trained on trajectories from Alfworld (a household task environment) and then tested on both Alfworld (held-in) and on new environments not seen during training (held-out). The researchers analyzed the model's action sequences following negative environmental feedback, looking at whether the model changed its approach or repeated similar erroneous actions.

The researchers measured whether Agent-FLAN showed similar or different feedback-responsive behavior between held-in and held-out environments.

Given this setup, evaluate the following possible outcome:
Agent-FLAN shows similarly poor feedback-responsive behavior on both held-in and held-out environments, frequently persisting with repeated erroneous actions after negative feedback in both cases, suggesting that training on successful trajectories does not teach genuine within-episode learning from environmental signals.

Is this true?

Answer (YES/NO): NO